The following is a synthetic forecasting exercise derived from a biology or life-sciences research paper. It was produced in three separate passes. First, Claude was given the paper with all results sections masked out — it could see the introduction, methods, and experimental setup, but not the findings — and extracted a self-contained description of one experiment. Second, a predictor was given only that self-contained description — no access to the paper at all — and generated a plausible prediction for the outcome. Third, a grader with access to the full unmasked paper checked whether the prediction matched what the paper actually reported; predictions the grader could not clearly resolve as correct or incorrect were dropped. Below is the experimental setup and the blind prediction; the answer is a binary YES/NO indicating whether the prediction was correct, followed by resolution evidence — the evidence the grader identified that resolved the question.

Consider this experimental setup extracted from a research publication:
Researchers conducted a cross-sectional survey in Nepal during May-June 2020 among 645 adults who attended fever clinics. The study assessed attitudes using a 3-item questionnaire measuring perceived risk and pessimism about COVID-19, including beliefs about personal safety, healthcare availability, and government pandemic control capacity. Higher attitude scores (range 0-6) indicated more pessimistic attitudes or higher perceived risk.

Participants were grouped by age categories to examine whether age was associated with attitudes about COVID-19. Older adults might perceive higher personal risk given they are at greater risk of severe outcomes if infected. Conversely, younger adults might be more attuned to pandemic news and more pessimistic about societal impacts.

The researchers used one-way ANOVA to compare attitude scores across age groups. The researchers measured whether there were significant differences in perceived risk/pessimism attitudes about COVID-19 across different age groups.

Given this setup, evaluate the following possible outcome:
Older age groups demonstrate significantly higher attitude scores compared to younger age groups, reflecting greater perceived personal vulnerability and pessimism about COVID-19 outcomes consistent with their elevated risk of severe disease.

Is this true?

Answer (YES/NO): NO